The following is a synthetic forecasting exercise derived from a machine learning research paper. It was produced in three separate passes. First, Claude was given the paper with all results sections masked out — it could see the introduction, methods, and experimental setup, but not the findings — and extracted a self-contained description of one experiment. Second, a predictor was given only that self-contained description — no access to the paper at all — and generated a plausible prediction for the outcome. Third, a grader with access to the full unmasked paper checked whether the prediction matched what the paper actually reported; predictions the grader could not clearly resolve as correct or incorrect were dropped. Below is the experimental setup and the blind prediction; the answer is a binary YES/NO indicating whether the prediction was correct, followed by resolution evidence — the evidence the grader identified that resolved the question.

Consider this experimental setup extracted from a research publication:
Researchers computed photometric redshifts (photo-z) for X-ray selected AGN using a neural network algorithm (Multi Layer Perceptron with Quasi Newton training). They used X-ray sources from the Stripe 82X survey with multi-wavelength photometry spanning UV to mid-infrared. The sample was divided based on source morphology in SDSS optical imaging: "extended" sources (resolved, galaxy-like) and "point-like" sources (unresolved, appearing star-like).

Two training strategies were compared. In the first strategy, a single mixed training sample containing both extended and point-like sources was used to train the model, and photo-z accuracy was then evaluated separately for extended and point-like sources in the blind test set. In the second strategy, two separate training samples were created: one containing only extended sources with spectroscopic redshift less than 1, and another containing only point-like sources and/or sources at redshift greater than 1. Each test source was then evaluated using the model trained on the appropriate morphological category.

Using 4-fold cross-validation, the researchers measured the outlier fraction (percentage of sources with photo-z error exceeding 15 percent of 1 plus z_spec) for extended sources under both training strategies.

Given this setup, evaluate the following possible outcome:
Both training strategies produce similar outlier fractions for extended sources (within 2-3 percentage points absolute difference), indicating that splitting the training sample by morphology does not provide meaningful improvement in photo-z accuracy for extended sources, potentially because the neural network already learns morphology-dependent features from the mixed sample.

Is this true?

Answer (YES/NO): NO